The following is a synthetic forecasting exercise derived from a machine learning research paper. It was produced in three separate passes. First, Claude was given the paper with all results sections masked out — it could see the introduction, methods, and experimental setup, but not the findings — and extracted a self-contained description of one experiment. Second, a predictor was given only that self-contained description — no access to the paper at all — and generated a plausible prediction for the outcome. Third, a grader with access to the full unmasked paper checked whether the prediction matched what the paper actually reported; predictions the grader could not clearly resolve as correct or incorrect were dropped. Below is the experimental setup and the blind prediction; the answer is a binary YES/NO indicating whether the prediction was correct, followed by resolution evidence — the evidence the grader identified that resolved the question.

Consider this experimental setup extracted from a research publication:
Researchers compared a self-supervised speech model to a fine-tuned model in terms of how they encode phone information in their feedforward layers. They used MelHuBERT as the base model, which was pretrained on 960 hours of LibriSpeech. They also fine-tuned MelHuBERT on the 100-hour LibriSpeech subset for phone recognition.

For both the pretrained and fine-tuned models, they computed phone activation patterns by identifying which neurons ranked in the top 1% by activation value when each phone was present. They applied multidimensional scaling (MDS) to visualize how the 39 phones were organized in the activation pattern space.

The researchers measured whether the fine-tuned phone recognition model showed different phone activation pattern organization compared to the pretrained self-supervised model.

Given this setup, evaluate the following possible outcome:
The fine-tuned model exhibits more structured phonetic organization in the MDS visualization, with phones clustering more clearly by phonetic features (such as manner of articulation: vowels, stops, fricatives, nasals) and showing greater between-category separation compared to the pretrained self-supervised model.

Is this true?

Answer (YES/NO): NO